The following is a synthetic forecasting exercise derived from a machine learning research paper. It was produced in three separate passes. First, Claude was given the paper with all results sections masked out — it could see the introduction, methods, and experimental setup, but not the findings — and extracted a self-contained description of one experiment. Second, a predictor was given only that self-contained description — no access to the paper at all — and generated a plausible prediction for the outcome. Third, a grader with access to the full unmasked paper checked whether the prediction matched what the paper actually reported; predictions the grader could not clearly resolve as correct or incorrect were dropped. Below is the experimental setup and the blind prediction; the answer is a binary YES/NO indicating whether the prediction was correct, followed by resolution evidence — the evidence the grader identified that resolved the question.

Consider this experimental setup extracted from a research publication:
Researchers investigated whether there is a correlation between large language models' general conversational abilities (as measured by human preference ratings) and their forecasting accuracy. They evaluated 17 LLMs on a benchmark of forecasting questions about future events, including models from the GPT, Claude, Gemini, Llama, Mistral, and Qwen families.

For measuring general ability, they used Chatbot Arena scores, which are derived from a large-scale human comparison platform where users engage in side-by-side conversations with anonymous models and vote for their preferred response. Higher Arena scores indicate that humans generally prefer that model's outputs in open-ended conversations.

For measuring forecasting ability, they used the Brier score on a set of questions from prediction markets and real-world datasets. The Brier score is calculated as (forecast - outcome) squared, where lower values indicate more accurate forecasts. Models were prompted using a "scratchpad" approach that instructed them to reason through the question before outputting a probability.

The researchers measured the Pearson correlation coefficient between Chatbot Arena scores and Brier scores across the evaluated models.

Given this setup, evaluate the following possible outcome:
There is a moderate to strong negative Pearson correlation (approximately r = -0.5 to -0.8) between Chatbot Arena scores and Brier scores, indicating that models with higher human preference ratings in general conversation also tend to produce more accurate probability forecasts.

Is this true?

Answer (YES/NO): YES